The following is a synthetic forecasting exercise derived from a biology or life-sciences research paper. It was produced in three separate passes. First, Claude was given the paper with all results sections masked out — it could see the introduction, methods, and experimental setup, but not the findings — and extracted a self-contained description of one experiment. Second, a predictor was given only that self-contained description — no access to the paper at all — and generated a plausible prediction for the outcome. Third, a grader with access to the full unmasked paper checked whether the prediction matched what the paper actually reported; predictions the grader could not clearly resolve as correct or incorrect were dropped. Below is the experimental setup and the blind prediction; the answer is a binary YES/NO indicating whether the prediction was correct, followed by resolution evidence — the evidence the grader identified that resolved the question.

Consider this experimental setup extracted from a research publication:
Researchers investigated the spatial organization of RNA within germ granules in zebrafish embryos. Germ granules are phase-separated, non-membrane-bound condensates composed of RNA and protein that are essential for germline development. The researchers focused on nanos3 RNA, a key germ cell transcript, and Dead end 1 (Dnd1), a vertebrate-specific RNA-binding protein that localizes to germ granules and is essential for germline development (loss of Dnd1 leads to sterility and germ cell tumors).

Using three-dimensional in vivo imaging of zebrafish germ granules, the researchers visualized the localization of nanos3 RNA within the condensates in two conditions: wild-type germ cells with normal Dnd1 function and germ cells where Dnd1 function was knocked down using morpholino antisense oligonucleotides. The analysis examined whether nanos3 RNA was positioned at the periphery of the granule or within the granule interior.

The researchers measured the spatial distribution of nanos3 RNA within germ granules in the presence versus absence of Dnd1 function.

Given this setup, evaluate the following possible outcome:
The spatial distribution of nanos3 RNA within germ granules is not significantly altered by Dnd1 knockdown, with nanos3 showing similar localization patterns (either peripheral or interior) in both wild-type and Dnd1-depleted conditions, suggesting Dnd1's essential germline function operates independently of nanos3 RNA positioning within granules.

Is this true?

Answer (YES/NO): NO